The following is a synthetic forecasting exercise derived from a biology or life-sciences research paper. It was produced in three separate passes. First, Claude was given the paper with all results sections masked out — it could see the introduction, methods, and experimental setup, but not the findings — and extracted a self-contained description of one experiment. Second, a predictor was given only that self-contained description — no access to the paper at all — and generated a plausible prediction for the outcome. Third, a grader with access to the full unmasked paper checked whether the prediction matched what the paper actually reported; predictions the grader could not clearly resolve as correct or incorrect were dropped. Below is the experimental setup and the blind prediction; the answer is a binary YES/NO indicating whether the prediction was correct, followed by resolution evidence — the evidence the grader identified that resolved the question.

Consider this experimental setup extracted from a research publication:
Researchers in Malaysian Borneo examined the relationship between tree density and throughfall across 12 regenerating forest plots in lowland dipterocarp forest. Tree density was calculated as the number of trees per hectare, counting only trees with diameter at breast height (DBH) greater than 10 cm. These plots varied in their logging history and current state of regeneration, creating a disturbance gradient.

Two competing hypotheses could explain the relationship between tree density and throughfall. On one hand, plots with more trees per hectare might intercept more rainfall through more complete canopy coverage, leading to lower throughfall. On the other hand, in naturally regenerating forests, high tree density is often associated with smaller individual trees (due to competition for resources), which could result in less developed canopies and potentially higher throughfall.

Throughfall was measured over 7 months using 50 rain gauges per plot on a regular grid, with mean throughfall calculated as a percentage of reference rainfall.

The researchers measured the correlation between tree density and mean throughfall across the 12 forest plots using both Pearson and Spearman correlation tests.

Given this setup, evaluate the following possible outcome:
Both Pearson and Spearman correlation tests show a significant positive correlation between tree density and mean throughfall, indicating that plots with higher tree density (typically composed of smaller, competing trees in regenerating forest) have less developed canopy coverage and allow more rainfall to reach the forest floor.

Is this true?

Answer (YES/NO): NO